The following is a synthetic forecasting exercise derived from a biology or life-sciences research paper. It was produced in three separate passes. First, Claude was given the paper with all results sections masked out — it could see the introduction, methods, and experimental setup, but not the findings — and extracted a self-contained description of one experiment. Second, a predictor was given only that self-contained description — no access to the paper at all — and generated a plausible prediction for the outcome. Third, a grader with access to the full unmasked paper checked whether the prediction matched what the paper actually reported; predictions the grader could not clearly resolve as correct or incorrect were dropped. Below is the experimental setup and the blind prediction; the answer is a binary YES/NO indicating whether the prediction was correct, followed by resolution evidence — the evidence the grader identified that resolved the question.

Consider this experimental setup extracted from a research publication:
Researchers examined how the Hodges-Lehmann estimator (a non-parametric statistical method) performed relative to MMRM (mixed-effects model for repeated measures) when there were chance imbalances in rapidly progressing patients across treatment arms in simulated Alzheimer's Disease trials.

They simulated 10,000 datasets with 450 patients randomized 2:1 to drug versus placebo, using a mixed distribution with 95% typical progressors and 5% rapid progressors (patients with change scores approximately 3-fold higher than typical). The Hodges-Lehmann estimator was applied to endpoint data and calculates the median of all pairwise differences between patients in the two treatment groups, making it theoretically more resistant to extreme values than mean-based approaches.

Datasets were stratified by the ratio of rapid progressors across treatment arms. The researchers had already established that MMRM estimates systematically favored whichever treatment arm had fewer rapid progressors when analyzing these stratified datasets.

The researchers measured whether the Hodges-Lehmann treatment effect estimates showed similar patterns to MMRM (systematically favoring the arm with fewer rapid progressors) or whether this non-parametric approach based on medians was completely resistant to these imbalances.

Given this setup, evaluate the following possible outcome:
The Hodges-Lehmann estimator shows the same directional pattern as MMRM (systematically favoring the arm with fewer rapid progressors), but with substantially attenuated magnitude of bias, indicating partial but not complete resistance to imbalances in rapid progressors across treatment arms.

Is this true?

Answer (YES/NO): YES